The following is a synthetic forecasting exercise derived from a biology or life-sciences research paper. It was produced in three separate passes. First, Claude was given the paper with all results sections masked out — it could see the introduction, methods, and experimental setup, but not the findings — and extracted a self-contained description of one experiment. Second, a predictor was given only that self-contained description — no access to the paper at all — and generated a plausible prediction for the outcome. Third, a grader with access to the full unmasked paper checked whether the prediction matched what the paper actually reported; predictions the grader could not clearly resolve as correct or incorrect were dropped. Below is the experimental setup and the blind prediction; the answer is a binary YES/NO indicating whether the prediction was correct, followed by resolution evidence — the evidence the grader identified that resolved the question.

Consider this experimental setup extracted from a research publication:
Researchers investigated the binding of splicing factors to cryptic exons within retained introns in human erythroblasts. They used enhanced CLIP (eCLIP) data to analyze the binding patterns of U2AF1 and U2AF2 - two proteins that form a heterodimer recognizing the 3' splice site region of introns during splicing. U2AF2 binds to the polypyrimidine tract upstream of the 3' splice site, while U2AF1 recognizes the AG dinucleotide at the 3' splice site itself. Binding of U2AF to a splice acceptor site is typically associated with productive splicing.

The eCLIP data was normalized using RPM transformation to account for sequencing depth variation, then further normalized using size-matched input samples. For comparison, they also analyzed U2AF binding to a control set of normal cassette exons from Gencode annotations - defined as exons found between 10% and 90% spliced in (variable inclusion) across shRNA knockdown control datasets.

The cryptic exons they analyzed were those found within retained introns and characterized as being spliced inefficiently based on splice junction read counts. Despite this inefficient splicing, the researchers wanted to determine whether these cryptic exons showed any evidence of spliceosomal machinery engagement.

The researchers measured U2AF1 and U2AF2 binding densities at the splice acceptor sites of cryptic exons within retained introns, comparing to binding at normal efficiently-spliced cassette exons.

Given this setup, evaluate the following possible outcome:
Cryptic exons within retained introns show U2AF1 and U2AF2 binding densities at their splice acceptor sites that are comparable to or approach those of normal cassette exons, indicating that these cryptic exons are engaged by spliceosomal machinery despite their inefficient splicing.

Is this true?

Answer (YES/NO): YES